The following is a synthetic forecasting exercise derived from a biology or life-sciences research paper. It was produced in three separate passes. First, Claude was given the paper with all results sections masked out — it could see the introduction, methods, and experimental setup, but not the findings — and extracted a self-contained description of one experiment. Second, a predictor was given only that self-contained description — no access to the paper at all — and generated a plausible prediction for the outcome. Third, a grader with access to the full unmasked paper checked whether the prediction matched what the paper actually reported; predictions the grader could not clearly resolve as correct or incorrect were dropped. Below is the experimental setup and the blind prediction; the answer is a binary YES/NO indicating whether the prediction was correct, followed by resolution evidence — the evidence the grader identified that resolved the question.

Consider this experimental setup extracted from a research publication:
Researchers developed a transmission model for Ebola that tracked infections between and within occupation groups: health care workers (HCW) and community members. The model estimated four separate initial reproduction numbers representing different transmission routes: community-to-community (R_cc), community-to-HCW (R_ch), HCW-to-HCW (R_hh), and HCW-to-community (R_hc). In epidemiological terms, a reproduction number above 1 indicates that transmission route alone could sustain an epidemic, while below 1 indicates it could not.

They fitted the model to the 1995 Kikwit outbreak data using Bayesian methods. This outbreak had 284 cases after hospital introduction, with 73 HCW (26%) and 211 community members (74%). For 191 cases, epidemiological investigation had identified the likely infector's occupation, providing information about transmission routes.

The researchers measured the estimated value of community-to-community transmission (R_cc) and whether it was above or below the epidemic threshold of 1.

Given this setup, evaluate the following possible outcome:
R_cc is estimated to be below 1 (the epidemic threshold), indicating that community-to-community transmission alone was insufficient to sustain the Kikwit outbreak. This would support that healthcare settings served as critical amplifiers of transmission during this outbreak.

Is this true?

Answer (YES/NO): YES